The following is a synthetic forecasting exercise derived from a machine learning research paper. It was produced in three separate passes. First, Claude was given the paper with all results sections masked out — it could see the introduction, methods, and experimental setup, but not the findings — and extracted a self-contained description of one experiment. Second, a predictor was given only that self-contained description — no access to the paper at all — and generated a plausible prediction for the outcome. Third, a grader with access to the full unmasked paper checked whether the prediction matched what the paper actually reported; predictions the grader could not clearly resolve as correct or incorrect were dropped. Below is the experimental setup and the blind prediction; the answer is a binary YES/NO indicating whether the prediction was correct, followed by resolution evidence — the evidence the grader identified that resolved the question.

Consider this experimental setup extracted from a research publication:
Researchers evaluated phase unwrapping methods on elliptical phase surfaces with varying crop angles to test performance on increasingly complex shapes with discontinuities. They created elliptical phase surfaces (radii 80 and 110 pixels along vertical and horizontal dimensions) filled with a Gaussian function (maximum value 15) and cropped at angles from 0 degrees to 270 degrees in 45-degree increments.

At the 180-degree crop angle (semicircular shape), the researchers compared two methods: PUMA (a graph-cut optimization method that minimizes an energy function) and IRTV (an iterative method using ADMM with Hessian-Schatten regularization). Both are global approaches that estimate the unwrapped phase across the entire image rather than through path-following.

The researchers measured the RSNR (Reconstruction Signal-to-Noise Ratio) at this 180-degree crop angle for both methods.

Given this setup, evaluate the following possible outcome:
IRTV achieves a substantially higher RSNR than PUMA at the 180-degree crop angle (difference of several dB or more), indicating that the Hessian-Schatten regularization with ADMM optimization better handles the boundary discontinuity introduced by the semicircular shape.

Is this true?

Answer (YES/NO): NO